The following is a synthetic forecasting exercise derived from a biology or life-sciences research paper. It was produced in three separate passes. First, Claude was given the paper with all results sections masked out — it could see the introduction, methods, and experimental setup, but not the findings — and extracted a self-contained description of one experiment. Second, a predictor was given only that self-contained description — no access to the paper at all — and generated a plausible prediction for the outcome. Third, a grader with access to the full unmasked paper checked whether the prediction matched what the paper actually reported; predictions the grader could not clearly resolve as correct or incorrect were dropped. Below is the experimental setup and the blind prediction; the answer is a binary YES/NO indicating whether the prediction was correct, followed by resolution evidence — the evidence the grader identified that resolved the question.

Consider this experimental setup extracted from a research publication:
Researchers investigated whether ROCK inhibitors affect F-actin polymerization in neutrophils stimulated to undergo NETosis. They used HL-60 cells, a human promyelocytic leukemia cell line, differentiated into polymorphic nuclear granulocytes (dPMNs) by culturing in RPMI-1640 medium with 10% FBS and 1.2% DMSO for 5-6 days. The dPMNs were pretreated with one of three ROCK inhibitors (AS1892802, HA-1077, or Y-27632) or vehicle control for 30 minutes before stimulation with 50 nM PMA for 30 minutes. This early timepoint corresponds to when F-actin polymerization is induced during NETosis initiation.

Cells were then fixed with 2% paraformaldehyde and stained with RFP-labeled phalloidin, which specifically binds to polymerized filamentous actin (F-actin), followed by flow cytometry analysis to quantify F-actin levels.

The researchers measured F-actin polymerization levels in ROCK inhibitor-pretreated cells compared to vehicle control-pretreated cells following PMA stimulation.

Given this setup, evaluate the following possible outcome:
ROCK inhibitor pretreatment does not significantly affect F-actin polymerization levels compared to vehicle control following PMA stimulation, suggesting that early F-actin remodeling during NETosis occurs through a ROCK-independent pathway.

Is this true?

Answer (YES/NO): NO